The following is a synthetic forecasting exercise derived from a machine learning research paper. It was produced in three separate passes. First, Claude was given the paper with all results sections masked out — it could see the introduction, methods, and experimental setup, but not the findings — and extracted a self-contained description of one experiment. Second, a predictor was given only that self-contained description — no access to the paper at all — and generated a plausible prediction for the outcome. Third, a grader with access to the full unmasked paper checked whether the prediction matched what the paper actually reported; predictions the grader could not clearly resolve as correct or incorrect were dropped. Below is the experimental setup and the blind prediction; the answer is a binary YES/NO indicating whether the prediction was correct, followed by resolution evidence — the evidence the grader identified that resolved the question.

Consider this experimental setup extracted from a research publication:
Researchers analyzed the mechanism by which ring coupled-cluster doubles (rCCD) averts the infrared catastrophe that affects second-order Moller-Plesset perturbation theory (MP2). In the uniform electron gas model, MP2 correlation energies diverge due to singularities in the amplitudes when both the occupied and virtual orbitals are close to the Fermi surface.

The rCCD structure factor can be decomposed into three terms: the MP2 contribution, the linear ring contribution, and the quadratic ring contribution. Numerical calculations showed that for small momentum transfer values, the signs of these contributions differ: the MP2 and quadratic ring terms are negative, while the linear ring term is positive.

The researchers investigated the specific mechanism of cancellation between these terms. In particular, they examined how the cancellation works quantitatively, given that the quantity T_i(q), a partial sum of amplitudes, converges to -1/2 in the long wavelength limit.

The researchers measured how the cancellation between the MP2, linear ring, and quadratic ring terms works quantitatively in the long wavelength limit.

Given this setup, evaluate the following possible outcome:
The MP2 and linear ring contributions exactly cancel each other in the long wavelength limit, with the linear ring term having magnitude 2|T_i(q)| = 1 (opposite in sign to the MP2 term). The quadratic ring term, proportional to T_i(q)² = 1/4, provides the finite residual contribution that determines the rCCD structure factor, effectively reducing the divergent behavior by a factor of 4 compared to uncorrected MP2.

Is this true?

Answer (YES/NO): NO